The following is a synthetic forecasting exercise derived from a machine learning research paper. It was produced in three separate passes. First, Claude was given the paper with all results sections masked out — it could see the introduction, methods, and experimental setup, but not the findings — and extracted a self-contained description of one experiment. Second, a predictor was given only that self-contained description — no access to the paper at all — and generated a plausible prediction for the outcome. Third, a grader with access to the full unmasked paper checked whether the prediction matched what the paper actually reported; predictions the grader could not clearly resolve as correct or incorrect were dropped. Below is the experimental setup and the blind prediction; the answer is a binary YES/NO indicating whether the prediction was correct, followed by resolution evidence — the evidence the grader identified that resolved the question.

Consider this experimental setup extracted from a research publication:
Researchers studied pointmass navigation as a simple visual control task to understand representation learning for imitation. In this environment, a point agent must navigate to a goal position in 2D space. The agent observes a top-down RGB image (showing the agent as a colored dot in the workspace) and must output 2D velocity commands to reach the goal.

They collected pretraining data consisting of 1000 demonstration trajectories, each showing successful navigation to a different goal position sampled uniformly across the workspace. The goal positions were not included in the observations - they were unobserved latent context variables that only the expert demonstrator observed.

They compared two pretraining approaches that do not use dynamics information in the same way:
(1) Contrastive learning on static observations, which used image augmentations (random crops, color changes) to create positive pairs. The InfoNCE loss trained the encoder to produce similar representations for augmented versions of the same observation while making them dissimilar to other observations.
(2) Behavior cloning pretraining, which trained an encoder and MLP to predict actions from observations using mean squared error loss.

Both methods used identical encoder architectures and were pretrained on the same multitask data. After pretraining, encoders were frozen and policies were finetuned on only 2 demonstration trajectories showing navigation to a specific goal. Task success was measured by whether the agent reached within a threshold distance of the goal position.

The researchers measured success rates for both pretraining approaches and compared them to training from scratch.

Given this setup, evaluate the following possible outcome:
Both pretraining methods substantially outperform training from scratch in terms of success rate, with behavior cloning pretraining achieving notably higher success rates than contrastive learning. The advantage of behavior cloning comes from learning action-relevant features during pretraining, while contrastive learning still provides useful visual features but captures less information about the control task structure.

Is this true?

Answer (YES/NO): NO